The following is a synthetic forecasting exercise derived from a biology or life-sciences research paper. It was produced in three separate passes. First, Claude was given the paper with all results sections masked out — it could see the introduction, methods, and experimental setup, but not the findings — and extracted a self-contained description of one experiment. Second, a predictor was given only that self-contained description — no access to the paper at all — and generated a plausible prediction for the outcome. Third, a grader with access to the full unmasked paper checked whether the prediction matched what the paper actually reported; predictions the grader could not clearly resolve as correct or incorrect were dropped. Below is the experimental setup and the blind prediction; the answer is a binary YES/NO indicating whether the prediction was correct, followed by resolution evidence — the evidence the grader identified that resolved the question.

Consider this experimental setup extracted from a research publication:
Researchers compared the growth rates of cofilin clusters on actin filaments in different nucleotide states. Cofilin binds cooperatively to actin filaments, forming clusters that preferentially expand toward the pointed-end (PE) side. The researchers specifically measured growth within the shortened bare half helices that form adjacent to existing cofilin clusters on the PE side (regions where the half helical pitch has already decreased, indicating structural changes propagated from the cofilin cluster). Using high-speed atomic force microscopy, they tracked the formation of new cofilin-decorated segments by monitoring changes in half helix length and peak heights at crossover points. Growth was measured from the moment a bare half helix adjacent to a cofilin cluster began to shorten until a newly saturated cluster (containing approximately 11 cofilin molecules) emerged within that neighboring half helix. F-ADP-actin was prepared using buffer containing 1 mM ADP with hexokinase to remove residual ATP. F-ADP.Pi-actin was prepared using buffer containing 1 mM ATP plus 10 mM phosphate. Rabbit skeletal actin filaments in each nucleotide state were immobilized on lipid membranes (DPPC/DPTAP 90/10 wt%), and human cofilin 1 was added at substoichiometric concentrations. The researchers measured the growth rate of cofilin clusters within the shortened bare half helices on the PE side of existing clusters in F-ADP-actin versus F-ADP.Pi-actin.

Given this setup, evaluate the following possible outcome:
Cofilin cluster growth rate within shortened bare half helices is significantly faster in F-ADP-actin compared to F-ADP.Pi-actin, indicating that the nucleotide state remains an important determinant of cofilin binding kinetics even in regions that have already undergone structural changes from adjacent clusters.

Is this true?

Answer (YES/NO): NO